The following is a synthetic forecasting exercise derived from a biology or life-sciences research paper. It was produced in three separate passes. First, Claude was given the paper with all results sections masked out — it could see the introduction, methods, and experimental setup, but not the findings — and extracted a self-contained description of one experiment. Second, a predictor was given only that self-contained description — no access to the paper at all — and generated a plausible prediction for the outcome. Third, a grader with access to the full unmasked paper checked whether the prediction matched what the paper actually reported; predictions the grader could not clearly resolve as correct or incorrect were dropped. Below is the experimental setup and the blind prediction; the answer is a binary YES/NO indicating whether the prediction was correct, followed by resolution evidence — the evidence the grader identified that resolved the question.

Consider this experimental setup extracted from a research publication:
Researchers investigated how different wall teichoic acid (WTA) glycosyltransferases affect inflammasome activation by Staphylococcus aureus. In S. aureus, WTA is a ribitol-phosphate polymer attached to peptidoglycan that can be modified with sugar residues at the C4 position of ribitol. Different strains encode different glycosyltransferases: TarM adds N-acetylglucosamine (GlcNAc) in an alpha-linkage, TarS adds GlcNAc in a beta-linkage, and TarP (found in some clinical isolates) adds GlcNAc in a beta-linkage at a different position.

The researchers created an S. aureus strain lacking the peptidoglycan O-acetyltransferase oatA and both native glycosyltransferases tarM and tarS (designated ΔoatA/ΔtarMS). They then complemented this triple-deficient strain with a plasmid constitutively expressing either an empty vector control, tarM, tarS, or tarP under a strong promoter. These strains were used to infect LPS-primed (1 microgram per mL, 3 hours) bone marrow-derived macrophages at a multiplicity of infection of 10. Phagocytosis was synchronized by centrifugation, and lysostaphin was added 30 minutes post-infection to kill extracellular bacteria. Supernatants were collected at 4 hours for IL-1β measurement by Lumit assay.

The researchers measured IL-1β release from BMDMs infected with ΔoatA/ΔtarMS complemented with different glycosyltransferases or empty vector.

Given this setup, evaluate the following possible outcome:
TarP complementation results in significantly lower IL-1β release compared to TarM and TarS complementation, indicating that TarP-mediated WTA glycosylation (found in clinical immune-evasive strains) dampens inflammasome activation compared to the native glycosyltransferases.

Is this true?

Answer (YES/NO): NO